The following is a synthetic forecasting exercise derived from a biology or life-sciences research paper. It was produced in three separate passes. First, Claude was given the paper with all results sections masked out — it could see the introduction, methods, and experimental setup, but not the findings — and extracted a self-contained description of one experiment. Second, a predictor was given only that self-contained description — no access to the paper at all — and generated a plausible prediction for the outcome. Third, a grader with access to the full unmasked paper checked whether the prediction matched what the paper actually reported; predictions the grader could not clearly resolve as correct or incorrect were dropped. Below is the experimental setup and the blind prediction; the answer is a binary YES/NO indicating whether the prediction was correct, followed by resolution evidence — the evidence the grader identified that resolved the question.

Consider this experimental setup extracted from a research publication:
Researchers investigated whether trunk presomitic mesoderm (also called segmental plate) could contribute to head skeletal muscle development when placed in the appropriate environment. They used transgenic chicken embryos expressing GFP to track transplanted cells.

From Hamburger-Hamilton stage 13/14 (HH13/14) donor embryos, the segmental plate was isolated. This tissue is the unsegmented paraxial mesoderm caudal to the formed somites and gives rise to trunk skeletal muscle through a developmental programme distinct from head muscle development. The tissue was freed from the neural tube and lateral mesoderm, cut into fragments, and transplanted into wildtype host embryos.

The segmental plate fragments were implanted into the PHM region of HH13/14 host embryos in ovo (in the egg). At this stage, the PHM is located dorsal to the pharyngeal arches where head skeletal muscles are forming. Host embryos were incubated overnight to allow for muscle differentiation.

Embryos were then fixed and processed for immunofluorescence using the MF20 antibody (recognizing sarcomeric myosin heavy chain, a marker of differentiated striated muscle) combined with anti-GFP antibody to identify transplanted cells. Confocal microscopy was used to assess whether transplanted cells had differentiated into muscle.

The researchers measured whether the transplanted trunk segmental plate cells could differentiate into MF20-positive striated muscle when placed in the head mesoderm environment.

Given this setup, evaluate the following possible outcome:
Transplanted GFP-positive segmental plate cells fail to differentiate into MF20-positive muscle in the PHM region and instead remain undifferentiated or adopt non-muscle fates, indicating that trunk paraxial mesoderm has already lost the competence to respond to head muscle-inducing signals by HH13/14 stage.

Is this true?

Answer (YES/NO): NO